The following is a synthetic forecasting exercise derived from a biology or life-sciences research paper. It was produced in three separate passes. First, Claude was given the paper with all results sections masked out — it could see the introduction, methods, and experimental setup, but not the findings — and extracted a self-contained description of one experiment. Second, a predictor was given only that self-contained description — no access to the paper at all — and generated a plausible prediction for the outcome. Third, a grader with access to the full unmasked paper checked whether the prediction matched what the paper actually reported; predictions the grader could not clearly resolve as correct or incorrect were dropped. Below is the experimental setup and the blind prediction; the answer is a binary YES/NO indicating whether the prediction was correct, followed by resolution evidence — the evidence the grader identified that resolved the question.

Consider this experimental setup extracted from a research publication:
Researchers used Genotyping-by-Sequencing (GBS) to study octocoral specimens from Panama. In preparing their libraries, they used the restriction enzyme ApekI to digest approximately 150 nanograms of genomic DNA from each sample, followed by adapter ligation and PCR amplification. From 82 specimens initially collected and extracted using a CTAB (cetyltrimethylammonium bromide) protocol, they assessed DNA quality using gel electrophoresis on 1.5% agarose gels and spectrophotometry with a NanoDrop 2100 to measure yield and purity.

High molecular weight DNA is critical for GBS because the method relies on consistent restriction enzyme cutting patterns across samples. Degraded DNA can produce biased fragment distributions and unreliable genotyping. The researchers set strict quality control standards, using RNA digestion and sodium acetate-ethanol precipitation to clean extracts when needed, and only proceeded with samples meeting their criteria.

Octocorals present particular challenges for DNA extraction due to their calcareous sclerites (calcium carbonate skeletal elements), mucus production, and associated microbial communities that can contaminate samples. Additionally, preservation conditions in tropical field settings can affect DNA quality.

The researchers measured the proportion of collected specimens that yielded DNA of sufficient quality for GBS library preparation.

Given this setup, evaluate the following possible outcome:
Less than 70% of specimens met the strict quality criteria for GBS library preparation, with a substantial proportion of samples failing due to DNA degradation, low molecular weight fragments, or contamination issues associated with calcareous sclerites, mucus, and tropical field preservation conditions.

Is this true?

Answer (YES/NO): YES